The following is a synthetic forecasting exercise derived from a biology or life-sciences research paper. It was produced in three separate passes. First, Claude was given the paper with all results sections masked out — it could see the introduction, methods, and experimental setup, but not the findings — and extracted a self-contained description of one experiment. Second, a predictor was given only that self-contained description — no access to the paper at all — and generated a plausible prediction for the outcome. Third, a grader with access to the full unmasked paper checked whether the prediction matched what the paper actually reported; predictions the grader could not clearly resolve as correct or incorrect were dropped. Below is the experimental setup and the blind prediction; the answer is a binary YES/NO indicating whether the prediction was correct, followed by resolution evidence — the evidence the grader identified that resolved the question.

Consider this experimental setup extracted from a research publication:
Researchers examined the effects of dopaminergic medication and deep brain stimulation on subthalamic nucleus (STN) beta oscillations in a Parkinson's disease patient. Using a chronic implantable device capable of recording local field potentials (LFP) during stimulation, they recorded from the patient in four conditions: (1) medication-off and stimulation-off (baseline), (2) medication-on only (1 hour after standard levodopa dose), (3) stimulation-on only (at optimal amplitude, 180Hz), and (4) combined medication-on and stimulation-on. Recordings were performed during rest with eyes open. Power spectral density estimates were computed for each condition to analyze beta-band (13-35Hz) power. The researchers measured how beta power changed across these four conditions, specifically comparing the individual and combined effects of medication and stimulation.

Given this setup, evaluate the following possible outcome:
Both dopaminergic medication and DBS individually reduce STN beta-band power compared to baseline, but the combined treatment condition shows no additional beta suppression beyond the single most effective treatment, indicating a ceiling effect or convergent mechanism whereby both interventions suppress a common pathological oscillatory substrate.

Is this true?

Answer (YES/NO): NO